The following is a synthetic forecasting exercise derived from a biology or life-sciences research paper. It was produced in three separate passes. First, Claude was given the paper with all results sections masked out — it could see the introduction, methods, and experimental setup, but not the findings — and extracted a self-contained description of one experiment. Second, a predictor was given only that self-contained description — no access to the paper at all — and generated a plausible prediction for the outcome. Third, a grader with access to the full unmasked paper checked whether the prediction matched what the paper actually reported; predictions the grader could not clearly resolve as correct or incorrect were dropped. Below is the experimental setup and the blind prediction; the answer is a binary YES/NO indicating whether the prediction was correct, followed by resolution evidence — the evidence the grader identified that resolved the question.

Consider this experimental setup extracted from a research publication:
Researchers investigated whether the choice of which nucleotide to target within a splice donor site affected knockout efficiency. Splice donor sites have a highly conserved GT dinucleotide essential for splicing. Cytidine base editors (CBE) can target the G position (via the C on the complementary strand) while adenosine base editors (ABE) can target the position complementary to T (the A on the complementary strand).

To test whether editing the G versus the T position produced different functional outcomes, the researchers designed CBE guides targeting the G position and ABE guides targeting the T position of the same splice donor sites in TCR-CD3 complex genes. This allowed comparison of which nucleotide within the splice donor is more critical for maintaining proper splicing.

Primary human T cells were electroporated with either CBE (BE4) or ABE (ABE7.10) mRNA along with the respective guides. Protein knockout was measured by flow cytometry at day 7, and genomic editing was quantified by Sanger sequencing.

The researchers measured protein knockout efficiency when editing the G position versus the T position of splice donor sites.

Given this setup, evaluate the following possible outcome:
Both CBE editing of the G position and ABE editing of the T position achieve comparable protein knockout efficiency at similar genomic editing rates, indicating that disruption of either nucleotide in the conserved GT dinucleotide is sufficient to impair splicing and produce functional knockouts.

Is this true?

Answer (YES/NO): NO